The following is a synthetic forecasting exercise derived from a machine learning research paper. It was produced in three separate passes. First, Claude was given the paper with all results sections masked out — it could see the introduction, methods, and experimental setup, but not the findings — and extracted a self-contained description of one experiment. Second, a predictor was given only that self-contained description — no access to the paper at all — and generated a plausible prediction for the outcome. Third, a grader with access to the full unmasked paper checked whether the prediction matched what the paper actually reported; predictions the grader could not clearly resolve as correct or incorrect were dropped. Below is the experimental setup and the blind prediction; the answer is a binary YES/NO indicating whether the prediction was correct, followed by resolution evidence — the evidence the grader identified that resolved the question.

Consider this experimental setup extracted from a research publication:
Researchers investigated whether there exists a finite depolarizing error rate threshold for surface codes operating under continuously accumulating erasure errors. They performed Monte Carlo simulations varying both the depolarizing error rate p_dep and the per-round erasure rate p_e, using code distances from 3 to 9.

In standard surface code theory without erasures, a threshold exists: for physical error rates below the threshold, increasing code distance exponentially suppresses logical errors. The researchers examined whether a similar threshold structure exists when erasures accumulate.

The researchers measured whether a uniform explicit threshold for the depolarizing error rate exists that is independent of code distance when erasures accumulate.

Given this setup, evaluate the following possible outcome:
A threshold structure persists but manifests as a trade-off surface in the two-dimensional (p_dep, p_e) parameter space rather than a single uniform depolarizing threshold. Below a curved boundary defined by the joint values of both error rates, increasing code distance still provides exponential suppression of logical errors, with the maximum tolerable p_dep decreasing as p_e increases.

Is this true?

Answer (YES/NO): NO